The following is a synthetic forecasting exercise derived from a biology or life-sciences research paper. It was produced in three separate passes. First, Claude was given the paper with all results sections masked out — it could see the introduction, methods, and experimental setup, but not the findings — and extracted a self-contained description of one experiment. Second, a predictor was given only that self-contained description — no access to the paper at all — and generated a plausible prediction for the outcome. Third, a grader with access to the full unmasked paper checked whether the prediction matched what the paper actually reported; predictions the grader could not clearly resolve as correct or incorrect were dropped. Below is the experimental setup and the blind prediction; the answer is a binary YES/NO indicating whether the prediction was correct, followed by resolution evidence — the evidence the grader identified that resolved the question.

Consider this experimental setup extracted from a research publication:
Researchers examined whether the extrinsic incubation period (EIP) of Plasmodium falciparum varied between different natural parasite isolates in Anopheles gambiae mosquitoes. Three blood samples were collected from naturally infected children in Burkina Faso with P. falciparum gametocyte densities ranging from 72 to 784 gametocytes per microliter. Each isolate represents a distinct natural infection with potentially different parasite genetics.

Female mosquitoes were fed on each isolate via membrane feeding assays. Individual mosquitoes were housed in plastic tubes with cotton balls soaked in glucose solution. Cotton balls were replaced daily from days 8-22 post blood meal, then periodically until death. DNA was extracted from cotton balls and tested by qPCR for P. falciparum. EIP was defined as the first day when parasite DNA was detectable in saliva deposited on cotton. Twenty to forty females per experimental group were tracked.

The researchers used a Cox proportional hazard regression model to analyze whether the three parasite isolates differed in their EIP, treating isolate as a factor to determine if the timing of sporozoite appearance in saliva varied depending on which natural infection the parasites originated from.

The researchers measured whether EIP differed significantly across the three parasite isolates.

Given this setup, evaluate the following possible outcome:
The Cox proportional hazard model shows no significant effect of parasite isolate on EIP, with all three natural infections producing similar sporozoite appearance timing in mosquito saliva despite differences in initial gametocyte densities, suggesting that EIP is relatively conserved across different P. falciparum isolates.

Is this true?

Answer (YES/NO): NO